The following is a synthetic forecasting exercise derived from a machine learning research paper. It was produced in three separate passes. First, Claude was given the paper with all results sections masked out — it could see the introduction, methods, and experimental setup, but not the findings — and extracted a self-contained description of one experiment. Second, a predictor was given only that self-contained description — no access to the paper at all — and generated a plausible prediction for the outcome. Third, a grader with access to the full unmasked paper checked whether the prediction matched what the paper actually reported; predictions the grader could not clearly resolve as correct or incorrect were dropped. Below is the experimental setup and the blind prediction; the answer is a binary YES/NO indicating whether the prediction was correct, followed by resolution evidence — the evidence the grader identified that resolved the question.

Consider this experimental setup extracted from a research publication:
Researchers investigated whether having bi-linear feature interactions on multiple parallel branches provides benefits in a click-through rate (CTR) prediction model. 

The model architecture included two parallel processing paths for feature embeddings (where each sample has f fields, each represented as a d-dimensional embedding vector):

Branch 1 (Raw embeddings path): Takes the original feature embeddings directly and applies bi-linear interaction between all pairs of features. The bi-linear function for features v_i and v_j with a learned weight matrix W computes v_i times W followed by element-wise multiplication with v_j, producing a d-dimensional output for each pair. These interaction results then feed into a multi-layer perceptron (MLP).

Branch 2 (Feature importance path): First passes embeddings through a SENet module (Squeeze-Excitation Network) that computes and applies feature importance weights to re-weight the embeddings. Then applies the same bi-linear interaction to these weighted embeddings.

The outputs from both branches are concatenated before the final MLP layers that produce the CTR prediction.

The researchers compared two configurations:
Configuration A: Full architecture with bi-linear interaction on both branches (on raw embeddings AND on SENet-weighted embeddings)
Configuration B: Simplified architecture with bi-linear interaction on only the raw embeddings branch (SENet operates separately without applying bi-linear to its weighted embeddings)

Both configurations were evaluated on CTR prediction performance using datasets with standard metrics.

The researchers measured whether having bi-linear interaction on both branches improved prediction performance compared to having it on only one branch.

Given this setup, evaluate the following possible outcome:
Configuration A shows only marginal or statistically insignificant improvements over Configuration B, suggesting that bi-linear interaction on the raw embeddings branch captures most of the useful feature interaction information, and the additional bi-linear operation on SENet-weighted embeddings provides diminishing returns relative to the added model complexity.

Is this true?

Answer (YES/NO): NO